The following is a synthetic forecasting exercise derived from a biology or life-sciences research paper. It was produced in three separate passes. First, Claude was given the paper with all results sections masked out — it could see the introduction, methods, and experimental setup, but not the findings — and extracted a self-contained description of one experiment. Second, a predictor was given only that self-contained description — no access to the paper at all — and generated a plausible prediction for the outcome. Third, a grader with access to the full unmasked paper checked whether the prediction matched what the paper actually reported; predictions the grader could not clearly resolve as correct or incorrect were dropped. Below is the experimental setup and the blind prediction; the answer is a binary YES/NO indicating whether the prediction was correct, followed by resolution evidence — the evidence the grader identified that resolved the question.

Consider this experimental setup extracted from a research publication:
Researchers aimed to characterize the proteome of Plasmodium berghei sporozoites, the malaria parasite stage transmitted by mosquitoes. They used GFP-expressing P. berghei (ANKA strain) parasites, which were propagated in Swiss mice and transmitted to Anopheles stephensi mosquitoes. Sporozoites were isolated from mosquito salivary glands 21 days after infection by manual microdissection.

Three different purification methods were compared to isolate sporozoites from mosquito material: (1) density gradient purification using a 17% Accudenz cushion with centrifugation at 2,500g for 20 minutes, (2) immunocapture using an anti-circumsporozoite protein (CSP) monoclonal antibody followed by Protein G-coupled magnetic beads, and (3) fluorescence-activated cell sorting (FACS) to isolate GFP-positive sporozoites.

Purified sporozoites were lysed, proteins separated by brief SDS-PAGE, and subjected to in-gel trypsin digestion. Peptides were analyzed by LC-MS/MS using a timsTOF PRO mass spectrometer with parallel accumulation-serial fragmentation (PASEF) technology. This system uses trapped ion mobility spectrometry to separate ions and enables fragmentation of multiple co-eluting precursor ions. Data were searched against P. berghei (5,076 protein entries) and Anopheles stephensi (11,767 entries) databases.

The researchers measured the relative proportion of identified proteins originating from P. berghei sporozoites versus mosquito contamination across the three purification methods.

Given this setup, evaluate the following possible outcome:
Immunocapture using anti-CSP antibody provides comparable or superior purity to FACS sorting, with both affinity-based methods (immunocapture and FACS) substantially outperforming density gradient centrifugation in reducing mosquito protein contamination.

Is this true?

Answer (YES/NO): NO